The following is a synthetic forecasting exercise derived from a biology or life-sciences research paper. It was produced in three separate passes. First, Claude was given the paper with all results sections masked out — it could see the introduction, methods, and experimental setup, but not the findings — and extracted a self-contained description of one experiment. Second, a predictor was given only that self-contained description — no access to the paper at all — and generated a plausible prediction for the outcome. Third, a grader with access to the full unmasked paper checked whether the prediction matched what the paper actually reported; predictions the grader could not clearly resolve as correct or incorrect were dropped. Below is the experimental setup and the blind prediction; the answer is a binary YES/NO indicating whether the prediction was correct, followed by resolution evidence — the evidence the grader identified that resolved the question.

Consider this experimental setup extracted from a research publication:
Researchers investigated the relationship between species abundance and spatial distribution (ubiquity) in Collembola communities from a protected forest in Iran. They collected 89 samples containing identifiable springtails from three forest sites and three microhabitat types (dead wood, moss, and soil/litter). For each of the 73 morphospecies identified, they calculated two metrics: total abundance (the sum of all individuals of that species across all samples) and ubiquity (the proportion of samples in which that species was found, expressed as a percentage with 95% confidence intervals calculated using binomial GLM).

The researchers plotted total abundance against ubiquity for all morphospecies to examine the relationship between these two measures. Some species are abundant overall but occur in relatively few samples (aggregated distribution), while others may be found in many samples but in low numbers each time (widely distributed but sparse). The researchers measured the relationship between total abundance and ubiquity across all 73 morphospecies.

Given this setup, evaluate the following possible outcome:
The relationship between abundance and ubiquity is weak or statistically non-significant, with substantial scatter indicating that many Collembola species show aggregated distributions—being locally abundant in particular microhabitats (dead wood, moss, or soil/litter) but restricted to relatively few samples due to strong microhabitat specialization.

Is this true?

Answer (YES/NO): NO